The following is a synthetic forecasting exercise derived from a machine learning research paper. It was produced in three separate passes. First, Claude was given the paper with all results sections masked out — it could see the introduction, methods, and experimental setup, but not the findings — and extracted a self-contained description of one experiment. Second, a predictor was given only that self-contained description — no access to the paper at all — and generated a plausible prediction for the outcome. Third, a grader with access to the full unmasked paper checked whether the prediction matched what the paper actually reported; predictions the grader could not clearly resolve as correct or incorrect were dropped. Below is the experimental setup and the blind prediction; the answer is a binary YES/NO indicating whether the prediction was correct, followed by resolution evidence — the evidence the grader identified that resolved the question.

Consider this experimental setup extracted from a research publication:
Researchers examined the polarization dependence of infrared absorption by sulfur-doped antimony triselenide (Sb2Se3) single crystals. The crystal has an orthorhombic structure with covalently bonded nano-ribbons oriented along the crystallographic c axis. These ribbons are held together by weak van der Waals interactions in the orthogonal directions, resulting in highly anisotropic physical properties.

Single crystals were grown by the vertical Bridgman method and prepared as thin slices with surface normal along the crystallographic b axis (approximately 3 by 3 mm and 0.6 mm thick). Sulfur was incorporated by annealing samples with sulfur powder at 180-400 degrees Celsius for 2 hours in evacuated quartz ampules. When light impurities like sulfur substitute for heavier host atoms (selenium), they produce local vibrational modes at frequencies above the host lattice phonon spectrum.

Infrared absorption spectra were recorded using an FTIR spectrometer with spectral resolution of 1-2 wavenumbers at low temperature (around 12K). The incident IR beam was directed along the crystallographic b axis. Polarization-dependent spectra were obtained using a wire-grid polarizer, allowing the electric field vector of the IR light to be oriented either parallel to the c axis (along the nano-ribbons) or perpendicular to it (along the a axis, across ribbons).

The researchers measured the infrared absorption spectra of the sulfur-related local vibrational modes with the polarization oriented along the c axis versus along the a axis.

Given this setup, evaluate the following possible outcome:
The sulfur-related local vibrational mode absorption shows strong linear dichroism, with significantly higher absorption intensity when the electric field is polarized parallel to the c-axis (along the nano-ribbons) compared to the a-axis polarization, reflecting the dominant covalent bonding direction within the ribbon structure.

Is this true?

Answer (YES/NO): NO